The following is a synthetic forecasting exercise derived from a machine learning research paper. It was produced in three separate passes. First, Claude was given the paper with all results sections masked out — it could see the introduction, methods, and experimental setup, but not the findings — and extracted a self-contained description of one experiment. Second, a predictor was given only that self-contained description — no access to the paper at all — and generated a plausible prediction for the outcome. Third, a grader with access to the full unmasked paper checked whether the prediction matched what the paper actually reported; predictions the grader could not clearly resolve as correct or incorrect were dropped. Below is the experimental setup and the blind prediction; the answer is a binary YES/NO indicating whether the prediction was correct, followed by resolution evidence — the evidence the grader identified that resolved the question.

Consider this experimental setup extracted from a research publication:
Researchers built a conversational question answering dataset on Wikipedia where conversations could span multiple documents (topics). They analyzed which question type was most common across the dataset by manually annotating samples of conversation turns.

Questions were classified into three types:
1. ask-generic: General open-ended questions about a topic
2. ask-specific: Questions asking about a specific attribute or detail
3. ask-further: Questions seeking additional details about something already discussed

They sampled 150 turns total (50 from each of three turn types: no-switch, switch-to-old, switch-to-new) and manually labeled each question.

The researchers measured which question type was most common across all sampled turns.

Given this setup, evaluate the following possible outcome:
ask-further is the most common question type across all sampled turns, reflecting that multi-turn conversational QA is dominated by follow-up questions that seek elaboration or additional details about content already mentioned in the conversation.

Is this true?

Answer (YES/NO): NO